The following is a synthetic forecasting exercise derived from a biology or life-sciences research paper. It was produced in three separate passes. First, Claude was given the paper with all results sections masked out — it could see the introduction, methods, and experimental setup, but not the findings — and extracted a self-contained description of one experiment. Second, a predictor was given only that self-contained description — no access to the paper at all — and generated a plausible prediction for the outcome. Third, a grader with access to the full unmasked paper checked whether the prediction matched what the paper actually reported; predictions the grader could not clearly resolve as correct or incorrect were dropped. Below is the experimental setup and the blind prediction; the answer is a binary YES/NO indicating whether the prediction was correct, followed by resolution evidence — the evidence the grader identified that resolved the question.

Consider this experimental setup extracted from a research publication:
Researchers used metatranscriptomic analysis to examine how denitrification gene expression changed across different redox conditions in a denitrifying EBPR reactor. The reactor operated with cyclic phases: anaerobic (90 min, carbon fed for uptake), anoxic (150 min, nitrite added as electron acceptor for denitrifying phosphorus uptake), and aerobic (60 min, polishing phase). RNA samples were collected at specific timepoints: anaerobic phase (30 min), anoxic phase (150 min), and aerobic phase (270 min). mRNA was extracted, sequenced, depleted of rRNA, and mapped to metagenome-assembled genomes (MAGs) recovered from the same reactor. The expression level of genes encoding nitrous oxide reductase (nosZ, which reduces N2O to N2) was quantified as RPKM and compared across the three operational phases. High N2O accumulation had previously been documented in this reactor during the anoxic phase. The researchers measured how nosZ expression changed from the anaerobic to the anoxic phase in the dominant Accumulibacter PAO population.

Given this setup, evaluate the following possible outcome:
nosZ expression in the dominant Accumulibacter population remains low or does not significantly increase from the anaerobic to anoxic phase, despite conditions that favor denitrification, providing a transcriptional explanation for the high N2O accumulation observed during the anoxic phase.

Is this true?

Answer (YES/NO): YES